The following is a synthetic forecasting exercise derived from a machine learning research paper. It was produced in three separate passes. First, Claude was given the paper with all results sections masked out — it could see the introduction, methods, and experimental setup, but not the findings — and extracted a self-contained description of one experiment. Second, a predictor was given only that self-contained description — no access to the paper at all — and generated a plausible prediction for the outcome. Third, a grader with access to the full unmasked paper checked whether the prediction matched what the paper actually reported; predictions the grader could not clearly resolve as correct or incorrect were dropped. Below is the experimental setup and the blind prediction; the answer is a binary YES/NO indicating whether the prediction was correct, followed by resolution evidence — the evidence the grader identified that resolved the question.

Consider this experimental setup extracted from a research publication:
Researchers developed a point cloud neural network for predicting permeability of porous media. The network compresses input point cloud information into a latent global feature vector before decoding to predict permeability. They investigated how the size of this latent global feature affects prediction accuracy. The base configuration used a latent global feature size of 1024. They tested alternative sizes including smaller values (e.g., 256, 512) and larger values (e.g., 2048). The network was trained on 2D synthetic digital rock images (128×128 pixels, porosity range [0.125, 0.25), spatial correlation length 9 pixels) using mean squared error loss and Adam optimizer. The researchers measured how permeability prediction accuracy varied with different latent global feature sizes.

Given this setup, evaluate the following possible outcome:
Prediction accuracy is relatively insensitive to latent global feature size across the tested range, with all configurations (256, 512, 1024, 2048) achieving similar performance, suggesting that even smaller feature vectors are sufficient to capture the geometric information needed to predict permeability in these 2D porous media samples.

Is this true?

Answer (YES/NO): NO